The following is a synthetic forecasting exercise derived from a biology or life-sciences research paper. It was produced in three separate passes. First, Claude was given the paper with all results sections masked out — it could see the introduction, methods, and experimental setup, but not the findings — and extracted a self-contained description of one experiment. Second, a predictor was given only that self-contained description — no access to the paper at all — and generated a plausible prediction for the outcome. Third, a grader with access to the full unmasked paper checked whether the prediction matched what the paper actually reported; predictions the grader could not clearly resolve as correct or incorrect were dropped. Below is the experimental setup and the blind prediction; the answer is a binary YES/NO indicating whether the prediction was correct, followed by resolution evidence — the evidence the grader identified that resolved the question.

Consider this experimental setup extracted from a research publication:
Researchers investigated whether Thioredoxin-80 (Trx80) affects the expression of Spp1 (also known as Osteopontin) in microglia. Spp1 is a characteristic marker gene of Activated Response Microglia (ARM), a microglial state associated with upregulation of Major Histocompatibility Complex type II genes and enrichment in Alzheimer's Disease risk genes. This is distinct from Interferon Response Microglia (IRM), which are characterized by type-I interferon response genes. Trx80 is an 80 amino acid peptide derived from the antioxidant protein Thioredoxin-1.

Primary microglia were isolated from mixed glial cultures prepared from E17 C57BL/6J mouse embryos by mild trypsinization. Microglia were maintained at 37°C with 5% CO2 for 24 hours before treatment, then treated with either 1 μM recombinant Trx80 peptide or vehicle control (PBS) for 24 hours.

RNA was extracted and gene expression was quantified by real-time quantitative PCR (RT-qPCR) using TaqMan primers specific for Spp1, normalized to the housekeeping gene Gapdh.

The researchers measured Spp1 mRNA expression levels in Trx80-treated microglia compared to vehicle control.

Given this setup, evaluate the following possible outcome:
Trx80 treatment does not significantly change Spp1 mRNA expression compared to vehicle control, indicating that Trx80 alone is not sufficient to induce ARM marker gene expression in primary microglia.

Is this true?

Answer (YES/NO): NO